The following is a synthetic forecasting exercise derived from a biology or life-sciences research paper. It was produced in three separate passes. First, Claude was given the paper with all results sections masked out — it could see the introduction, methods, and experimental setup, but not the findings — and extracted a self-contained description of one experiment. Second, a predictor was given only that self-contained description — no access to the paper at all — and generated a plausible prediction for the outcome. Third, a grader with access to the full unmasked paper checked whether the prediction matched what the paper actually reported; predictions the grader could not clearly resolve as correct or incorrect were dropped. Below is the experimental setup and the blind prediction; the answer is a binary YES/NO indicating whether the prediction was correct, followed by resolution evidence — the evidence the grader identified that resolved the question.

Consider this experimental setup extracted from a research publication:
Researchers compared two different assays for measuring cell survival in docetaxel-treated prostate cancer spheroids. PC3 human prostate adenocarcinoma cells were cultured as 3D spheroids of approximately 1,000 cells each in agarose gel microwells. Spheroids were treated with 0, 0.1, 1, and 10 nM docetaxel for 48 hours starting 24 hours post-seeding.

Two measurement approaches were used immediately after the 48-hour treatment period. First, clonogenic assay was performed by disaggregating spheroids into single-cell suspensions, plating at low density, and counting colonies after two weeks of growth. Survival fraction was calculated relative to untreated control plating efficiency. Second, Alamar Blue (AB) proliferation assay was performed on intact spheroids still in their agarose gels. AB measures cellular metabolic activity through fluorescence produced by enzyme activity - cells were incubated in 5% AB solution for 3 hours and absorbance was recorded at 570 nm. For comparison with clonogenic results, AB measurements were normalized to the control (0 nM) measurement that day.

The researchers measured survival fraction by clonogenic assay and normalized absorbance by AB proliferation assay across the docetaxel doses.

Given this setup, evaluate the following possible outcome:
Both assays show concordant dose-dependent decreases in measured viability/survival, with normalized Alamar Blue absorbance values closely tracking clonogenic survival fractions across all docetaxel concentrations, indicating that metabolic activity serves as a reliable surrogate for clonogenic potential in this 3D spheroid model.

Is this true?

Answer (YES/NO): NO